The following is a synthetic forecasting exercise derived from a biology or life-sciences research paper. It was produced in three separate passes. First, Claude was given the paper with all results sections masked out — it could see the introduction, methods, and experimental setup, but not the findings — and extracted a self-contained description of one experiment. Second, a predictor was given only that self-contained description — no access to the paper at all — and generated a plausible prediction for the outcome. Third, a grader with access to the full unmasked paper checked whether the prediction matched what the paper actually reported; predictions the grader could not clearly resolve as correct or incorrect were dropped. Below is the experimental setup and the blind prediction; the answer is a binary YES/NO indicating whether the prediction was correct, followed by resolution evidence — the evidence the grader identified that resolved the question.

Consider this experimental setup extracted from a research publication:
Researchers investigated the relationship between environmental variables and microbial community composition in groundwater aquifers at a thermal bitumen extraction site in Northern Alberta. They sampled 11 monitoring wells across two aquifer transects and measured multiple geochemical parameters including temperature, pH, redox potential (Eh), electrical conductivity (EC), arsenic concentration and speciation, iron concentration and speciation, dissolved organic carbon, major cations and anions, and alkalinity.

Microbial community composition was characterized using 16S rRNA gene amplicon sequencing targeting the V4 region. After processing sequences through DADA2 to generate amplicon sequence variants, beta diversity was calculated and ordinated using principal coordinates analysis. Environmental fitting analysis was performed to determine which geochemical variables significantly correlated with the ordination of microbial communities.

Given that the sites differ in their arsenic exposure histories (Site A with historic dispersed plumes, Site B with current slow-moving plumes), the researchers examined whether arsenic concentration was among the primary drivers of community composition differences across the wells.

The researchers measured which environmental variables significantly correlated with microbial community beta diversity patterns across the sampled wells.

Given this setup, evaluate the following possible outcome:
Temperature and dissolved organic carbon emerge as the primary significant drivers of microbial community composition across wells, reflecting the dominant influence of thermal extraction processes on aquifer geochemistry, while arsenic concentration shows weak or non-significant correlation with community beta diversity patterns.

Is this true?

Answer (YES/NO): NO